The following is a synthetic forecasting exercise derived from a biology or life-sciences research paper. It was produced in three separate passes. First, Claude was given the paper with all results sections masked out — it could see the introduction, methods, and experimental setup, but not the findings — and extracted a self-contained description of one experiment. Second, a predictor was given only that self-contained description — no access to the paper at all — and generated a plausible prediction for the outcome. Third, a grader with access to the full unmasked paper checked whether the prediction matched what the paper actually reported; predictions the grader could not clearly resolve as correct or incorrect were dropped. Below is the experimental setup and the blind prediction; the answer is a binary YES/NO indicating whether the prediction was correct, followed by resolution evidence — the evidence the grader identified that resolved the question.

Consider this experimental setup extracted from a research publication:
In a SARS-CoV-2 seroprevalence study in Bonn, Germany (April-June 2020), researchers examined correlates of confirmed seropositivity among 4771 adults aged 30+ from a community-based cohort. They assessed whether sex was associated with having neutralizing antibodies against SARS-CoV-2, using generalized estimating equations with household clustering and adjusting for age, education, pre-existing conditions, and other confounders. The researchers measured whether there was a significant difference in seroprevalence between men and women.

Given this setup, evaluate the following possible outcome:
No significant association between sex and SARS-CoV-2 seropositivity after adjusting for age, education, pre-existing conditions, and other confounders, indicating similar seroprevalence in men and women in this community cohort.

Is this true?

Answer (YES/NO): YES